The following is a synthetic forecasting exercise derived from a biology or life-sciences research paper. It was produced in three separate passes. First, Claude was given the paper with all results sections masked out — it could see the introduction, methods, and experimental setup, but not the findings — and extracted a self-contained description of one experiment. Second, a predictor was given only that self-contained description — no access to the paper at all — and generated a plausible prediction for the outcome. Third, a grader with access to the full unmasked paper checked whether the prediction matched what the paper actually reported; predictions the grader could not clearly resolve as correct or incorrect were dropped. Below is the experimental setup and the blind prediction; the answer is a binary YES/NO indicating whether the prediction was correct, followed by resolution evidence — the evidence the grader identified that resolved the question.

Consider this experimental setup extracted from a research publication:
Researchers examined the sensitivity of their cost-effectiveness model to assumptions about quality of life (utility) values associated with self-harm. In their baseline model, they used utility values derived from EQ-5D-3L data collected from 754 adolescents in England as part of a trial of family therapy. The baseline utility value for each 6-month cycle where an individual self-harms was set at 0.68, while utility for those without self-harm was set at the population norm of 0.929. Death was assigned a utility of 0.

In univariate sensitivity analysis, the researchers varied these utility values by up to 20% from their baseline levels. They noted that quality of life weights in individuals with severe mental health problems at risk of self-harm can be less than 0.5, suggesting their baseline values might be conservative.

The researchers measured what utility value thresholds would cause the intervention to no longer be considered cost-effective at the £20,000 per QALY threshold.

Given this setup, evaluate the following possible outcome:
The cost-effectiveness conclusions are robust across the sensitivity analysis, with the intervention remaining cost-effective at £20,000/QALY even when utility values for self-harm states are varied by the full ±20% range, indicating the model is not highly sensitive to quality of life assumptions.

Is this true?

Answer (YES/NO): NO